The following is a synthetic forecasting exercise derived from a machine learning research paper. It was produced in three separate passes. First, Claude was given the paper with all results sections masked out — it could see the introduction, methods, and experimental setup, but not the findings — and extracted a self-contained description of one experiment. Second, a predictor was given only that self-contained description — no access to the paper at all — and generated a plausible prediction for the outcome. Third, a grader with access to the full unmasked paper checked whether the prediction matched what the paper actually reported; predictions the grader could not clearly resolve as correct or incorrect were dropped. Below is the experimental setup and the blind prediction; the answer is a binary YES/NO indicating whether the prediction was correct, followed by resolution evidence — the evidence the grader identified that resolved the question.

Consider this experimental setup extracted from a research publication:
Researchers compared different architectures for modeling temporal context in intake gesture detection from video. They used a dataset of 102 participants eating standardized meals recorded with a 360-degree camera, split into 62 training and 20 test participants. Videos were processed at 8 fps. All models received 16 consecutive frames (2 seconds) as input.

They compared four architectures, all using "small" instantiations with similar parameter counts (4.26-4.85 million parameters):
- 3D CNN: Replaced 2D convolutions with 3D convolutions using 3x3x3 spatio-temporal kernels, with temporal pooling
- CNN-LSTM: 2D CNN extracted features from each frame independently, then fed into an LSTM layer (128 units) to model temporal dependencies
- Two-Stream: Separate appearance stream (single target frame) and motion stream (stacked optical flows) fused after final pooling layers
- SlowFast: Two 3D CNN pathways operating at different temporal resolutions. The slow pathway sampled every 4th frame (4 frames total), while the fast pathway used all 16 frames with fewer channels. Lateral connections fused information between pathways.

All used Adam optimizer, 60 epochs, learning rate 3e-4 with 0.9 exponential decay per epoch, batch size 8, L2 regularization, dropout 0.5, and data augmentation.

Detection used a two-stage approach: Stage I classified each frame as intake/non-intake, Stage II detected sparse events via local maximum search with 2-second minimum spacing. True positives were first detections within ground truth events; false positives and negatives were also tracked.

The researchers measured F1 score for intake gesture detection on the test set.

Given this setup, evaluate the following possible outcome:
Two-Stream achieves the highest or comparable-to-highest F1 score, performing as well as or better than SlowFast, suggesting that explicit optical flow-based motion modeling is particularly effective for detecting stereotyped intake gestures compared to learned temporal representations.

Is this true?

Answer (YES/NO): NO